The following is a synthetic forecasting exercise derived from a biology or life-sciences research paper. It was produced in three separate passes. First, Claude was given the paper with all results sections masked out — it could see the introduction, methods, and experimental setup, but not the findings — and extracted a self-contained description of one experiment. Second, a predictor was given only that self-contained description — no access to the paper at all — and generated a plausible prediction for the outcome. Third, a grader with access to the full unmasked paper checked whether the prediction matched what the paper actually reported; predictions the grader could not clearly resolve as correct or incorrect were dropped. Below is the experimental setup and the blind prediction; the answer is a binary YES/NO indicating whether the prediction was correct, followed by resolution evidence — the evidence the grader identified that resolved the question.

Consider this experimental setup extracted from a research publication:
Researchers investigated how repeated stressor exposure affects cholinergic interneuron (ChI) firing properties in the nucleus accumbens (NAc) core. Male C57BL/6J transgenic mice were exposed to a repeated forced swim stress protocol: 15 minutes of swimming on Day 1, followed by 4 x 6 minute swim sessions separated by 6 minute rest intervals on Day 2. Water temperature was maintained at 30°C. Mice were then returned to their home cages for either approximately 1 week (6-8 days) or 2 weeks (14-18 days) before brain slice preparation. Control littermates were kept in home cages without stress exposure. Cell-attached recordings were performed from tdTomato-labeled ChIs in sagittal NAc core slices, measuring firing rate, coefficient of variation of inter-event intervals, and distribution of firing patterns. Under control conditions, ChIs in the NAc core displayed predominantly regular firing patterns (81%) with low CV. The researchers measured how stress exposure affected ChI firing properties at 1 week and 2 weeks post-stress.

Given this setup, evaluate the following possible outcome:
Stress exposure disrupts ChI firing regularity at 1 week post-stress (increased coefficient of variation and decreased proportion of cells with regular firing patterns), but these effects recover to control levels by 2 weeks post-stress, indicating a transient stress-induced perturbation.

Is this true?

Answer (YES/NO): YES